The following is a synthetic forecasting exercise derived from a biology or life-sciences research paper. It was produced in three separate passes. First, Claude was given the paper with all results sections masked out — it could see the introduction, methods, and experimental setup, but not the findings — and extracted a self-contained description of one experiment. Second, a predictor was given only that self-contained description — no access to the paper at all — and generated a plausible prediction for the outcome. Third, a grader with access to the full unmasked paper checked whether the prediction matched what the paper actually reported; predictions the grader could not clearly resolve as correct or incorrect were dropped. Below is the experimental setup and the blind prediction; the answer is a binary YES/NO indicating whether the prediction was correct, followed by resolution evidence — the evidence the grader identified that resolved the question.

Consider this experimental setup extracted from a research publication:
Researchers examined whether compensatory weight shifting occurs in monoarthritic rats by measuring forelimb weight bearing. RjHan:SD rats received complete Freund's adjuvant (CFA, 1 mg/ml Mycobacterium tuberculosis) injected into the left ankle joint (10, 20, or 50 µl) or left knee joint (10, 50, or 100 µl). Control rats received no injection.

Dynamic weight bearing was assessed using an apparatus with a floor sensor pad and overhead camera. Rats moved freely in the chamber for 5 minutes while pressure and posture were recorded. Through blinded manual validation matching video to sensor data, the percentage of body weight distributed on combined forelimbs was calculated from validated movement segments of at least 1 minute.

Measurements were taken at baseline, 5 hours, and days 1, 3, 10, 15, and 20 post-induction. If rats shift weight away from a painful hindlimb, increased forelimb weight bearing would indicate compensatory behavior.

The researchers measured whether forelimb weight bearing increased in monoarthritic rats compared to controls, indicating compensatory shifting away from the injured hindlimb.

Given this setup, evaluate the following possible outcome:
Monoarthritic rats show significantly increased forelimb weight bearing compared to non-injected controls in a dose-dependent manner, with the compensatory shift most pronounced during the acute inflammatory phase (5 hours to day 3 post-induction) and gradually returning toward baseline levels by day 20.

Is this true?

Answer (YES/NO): NO